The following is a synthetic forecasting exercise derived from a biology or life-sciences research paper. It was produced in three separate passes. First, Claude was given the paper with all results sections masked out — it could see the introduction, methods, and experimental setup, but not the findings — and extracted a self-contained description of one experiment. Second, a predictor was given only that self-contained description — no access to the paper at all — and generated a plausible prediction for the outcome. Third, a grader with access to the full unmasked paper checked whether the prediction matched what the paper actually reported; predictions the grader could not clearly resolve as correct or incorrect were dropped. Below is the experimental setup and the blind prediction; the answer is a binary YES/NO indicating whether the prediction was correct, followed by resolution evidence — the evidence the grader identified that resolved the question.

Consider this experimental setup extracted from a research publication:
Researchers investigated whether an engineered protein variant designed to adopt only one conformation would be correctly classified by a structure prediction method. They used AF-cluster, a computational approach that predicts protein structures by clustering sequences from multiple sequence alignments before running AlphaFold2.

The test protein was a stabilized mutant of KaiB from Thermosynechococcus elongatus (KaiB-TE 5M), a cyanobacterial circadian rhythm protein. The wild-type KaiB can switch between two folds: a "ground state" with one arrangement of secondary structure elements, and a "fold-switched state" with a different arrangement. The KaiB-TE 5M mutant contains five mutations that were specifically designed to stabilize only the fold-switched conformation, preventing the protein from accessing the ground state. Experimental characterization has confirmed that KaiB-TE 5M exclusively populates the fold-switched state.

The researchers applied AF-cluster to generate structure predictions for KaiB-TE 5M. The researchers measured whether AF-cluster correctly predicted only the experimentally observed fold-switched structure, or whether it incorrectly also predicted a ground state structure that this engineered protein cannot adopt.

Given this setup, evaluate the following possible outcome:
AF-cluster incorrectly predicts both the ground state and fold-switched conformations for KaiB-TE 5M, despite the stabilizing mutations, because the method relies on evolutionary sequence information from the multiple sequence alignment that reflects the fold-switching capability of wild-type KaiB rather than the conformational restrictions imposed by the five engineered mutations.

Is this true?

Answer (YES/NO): YES